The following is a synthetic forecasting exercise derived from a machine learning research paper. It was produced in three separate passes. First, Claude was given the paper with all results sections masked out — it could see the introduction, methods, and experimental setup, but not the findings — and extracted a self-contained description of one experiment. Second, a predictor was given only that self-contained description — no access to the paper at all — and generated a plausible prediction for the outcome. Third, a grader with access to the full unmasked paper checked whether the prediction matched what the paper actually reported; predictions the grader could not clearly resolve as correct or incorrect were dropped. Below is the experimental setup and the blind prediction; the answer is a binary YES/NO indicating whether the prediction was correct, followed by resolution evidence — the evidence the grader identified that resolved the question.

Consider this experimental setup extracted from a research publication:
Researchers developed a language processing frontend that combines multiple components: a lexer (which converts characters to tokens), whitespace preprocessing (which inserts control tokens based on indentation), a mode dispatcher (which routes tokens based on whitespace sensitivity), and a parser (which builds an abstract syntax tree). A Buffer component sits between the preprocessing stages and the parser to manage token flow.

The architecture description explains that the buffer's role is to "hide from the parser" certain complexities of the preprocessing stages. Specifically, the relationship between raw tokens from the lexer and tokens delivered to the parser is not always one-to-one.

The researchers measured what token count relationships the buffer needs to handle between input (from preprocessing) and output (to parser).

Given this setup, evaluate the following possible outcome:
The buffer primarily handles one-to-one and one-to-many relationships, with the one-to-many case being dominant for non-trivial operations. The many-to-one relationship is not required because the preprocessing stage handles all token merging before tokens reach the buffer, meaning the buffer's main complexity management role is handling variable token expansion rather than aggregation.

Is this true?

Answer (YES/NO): NO